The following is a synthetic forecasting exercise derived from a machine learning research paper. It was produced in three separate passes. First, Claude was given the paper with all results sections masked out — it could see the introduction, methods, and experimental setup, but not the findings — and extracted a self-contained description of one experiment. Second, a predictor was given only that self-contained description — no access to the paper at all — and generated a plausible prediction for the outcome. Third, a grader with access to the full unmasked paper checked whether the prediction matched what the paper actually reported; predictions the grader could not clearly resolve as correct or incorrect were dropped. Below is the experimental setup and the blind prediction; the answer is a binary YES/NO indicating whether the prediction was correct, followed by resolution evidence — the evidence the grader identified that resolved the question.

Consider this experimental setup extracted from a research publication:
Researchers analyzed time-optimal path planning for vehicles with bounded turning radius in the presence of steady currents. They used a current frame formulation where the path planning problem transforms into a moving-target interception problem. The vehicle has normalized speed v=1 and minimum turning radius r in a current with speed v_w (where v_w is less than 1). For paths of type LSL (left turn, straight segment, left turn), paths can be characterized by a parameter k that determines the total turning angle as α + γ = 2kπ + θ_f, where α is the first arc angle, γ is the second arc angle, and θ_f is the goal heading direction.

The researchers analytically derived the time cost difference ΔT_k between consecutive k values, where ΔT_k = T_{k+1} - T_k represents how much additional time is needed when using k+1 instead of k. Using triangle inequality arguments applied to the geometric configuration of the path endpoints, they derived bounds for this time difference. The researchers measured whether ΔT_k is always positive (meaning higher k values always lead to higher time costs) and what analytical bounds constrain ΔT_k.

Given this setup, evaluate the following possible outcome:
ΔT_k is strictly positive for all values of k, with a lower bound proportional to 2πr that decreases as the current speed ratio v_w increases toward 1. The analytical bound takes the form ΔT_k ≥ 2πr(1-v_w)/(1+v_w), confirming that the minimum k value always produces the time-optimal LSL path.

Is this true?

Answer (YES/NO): NO